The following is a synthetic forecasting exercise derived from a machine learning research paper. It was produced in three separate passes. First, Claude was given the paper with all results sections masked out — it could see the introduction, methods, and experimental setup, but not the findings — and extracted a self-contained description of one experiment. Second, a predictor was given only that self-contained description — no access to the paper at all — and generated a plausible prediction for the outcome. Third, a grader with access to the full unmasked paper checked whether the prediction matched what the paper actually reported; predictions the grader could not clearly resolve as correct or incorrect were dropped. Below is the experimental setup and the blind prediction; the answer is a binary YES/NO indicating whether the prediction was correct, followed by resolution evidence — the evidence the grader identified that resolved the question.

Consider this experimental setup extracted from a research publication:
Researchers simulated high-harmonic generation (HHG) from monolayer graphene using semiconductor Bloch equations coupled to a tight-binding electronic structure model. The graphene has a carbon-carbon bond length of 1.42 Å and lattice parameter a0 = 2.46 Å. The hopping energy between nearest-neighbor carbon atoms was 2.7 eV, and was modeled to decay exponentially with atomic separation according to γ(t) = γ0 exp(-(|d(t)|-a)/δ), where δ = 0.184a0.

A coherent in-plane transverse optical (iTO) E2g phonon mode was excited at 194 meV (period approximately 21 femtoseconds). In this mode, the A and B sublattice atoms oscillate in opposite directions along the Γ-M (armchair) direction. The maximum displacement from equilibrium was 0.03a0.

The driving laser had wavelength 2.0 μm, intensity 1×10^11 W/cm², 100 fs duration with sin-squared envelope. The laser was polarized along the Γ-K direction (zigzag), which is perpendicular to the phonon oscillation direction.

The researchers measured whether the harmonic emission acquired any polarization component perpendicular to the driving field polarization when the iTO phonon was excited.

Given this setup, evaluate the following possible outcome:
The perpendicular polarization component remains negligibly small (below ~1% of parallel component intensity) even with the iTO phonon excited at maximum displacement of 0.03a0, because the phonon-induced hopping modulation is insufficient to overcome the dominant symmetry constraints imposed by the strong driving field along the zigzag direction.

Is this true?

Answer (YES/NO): YES